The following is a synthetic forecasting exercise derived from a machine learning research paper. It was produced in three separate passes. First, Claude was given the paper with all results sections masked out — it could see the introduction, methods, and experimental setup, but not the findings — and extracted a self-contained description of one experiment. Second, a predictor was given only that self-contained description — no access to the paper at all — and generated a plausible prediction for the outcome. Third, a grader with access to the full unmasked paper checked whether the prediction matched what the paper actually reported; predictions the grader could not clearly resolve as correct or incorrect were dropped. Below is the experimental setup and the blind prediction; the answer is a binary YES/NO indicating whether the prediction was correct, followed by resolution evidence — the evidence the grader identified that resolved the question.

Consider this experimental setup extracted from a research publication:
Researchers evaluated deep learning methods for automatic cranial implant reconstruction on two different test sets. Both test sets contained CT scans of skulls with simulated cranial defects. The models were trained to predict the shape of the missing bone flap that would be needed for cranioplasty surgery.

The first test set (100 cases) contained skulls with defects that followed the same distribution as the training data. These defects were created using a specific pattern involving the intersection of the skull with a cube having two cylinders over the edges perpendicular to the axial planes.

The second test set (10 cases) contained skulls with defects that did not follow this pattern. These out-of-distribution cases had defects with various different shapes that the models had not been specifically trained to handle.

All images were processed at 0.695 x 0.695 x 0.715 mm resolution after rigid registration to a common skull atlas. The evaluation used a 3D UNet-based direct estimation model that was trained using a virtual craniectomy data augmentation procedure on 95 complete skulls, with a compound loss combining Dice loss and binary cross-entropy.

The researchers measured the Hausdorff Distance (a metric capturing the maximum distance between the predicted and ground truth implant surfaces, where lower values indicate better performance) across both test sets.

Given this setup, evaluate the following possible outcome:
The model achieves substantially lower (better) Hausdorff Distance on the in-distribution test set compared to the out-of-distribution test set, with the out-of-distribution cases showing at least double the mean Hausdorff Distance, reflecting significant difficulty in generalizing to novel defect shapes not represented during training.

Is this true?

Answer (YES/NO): YES